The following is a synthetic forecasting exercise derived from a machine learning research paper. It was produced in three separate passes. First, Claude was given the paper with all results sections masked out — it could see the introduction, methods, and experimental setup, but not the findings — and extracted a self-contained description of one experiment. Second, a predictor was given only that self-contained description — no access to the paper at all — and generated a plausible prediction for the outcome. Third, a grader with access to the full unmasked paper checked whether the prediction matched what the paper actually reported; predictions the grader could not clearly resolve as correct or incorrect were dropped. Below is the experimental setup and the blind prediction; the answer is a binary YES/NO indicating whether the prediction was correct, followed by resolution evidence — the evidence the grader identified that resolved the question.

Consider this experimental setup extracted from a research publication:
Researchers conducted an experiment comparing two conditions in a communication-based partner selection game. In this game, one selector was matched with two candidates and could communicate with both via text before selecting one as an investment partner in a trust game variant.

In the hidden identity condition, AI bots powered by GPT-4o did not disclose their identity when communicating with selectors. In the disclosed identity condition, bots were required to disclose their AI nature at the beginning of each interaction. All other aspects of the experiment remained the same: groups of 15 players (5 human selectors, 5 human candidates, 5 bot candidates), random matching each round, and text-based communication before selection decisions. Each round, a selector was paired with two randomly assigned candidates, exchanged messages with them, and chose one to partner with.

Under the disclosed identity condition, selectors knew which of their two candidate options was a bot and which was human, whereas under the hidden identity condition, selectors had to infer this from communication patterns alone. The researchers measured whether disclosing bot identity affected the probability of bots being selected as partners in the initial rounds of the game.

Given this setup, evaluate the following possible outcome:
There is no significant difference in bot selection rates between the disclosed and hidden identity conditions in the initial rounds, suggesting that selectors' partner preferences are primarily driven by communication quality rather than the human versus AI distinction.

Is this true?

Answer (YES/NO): NO